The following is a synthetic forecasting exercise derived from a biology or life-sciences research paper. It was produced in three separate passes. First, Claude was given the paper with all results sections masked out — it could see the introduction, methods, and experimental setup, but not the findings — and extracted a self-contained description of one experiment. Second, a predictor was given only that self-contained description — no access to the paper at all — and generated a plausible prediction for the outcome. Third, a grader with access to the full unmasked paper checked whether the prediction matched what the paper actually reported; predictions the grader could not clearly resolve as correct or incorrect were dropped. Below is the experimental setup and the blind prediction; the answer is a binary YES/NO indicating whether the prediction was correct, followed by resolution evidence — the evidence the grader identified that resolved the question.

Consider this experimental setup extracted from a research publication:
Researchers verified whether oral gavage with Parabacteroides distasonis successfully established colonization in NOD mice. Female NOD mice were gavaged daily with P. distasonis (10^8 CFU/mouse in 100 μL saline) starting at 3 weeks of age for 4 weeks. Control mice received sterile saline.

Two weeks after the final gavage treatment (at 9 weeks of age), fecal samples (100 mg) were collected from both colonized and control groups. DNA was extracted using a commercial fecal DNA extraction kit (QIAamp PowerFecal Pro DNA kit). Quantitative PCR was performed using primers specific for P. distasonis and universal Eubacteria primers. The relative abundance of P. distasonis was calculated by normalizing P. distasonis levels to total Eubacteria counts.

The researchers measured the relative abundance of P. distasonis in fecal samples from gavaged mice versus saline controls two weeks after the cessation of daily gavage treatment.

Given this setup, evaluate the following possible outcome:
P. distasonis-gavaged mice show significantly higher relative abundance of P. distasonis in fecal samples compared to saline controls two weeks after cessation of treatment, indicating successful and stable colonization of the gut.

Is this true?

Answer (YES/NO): YES